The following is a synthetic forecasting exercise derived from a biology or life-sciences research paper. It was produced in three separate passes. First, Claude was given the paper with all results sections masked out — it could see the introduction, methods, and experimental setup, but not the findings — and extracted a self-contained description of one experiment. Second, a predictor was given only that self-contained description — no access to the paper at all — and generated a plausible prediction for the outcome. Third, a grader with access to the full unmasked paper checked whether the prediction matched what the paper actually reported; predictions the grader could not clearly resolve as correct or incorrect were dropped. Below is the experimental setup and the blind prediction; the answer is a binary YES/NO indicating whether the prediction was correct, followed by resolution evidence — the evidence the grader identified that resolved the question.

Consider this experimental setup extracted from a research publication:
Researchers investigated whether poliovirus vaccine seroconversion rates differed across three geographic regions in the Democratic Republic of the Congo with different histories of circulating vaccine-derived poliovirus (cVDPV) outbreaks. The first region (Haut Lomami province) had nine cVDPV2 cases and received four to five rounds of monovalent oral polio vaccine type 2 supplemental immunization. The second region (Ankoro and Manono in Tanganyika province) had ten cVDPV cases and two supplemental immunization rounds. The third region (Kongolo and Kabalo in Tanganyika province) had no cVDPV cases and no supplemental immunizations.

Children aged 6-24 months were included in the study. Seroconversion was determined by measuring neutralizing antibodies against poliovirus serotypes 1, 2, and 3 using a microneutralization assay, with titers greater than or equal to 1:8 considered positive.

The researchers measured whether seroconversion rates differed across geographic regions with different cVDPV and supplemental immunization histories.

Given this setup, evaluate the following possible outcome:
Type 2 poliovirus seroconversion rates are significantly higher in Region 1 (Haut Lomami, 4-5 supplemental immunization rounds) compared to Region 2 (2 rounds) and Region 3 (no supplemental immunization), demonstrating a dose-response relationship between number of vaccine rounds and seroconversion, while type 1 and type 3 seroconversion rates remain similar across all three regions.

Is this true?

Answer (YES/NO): NO